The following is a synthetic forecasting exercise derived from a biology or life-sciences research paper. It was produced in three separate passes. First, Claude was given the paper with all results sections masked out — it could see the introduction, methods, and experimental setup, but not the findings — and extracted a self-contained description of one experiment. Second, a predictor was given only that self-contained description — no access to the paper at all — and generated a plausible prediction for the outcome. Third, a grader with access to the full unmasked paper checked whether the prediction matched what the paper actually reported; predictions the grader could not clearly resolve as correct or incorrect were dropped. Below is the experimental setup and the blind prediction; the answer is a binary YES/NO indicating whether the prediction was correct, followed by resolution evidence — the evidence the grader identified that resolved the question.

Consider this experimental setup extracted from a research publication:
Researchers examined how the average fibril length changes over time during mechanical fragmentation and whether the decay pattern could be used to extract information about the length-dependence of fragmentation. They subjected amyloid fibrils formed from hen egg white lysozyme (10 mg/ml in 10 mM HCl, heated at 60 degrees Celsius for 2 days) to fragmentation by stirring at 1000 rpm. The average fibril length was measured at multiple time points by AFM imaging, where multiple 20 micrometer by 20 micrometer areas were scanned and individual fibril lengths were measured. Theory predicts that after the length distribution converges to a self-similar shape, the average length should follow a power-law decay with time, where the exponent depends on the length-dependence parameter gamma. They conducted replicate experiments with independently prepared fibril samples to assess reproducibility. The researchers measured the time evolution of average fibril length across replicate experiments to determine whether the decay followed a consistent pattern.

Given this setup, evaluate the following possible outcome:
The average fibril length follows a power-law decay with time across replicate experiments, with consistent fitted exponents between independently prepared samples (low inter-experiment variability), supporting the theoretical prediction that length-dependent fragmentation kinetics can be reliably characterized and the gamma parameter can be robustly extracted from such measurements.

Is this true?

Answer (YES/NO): YES